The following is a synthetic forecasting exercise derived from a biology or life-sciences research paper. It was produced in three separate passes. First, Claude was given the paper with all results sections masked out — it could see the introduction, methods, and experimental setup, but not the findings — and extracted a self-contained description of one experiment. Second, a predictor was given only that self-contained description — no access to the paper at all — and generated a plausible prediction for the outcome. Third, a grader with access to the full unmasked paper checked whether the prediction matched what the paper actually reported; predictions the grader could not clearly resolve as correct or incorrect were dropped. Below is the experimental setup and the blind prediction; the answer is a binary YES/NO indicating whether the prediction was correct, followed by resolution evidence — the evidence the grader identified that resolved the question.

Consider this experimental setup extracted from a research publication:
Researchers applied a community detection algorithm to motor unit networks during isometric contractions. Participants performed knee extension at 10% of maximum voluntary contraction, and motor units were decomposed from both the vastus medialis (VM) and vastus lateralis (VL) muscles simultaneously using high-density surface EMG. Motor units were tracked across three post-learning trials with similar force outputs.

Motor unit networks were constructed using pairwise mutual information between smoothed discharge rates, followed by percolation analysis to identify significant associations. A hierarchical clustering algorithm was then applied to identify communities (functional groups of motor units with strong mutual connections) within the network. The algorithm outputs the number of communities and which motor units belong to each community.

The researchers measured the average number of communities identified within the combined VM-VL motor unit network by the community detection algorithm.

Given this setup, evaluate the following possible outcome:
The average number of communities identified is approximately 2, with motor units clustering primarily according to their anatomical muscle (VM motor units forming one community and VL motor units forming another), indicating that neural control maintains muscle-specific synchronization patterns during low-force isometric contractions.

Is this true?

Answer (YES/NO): NO